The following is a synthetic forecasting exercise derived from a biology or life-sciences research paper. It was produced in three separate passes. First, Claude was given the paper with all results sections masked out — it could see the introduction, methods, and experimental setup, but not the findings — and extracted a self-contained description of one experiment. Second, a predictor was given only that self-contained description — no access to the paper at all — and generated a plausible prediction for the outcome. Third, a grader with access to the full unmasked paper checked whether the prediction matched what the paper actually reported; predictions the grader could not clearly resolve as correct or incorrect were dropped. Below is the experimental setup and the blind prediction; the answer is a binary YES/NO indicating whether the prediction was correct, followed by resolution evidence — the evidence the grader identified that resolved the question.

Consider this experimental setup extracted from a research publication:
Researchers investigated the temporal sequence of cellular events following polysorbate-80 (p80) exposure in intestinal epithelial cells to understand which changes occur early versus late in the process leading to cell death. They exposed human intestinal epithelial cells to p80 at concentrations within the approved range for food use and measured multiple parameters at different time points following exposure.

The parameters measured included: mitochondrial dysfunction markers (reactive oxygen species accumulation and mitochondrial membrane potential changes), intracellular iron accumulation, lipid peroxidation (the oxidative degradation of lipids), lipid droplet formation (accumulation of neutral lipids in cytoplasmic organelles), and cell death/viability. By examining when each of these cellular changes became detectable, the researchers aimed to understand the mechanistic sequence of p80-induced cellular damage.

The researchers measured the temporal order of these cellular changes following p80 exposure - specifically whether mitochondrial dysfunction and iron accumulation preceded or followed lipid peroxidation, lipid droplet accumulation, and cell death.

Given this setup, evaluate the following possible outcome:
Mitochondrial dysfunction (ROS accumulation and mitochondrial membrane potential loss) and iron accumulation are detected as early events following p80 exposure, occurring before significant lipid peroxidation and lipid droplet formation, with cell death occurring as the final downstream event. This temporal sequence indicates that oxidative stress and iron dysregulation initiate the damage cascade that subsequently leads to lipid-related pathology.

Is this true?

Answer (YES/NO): YES